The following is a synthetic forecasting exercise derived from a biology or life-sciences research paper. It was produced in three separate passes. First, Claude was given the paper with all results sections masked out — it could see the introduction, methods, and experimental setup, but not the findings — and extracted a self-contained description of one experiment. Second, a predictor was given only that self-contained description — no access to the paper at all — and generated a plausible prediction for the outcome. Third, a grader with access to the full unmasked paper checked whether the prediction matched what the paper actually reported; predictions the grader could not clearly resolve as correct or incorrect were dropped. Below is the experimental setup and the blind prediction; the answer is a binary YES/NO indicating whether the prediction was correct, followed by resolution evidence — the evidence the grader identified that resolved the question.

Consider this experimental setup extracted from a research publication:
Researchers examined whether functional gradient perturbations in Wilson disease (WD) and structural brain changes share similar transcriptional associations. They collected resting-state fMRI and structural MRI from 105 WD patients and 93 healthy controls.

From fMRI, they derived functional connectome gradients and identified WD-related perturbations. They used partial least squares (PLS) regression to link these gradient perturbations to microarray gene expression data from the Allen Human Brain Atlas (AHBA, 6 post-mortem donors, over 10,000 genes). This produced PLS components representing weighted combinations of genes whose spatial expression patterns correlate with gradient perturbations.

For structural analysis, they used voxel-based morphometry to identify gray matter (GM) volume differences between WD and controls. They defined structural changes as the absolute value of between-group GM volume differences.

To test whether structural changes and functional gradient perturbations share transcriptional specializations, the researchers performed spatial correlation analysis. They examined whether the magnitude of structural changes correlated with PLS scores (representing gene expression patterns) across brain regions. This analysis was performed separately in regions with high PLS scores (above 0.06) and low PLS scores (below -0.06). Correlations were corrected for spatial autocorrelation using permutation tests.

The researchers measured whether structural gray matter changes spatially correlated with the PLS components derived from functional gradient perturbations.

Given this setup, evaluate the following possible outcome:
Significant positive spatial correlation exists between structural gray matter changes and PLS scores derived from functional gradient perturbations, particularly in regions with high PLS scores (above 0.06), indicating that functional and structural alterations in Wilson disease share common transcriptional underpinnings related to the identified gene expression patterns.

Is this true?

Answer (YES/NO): NO